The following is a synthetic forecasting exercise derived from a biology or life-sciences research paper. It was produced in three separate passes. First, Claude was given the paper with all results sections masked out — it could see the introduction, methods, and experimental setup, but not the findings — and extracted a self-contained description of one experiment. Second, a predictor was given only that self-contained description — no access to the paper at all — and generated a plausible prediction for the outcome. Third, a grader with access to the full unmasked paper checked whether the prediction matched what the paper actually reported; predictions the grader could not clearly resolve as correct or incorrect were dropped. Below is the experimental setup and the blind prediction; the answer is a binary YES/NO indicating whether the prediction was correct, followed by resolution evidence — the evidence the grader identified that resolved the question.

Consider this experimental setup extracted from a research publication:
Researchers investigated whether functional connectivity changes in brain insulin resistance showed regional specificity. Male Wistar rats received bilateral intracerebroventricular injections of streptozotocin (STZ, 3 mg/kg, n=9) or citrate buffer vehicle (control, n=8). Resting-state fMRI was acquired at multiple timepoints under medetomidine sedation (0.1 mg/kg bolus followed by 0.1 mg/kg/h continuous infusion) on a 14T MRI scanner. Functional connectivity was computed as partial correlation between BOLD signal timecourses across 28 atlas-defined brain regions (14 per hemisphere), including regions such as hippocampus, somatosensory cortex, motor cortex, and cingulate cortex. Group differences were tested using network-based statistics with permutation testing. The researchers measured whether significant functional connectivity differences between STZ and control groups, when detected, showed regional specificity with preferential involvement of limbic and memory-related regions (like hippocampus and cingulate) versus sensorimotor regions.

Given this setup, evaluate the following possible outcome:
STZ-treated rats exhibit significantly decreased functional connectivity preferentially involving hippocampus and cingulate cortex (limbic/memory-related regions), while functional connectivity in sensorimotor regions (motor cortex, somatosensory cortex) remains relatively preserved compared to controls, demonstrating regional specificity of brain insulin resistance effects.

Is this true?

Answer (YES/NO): NO